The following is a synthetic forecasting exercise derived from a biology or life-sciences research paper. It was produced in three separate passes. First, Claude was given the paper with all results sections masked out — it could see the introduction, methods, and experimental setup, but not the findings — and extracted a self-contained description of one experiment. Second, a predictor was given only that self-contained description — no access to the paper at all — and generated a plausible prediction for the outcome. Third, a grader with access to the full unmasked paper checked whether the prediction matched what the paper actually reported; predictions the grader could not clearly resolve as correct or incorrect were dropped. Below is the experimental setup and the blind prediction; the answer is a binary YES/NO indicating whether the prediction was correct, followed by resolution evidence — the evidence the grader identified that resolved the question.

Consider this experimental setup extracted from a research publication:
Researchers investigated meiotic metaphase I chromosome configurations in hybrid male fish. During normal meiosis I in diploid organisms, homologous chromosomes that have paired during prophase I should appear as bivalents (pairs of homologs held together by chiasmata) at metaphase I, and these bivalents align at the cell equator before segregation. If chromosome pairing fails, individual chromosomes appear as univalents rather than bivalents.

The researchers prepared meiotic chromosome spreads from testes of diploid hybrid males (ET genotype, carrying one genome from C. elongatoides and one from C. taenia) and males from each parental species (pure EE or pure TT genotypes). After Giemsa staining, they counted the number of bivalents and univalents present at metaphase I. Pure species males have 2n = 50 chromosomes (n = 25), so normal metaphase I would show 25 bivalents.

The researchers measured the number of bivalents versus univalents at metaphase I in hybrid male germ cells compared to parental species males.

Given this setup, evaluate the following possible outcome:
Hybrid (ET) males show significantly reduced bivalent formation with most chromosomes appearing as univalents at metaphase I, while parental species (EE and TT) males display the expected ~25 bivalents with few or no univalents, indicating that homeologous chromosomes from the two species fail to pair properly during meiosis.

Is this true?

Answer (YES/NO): YES